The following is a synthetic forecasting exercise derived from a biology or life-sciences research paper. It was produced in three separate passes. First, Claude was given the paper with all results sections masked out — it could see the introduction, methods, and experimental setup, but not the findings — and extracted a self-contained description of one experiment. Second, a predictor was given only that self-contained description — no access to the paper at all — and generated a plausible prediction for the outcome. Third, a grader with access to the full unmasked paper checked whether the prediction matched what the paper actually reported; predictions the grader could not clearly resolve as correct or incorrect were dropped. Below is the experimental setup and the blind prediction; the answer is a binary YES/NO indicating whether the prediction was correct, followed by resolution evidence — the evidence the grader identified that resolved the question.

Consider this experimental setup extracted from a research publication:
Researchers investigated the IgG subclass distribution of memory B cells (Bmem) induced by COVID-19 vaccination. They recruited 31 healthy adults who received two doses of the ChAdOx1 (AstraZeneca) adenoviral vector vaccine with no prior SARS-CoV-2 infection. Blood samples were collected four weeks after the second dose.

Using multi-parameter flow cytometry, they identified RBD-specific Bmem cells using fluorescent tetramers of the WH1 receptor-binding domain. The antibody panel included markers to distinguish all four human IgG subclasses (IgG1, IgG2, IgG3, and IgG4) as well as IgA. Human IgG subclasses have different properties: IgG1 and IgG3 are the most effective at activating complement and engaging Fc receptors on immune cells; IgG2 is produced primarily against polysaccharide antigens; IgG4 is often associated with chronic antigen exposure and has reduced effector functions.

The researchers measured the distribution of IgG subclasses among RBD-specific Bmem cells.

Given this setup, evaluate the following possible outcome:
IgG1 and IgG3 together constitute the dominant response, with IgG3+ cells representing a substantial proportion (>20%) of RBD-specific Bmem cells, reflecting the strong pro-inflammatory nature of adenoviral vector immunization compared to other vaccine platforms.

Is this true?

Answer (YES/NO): NO